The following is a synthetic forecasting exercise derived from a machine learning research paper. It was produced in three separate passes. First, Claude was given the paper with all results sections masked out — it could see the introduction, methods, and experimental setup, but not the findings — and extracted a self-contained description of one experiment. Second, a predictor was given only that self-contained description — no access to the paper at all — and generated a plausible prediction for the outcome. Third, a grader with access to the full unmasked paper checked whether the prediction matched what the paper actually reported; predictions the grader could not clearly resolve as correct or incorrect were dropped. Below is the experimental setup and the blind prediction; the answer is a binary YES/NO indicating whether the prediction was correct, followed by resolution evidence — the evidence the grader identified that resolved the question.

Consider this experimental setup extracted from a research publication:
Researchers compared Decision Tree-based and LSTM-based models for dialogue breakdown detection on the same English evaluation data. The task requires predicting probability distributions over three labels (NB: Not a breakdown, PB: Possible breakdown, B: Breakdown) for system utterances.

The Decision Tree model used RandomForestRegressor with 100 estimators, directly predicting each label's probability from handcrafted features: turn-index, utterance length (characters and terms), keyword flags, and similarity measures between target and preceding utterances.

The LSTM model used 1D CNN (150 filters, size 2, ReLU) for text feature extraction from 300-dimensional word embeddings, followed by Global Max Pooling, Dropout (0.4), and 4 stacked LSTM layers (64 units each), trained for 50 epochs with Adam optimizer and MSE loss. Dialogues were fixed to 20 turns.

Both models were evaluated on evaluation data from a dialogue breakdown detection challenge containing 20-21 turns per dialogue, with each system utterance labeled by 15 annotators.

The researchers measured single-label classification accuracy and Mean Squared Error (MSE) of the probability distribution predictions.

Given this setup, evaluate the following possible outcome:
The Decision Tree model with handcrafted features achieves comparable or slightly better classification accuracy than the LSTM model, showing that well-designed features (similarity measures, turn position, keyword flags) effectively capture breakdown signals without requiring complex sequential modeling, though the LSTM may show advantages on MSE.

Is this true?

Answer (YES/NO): NO